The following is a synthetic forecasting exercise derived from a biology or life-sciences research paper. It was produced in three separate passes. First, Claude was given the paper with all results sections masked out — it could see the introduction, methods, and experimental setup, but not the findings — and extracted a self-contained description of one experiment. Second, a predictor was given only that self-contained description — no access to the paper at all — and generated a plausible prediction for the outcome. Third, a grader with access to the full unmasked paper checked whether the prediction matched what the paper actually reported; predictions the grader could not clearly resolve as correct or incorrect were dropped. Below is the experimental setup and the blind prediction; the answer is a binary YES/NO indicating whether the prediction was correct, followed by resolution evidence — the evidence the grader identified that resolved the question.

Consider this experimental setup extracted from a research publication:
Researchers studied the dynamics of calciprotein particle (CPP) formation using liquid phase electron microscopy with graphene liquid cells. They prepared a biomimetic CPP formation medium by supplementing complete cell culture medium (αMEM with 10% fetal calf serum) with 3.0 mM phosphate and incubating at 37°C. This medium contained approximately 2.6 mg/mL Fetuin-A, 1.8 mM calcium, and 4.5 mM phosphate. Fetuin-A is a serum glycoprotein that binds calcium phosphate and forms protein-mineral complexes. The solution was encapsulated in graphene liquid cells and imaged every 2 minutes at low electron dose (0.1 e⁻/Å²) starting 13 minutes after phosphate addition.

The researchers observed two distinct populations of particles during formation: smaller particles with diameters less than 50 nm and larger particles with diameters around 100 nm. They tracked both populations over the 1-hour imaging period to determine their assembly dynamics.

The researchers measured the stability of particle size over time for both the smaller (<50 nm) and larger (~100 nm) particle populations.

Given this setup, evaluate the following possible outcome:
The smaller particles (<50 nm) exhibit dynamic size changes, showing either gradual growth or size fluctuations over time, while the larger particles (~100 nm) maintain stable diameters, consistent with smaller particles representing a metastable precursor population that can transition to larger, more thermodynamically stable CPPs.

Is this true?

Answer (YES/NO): YES